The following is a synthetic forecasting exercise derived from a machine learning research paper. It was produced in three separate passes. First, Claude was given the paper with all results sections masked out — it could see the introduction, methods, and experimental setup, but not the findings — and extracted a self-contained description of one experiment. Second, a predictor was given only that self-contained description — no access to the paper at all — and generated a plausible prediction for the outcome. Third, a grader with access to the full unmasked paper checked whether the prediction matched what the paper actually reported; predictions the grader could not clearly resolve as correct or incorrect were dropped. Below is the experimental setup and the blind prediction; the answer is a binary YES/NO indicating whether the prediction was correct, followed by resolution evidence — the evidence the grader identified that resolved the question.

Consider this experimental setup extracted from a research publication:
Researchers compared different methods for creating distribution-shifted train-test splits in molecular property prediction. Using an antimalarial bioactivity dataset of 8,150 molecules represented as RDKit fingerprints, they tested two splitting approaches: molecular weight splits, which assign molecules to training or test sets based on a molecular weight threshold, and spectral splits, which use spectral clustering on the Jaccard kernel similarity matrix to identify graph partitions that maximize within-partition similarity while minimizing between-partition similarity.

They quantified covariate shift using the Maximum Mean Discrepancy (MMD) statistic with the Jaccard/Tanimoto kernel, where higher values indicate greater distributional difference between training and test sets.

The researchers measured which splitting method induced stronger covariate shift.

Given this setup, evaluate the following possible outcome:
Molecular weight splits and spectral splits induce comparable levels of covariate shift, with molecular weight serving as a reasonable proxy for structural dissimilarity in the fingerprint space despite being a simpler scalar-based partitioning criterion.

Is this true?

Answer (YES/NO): NO